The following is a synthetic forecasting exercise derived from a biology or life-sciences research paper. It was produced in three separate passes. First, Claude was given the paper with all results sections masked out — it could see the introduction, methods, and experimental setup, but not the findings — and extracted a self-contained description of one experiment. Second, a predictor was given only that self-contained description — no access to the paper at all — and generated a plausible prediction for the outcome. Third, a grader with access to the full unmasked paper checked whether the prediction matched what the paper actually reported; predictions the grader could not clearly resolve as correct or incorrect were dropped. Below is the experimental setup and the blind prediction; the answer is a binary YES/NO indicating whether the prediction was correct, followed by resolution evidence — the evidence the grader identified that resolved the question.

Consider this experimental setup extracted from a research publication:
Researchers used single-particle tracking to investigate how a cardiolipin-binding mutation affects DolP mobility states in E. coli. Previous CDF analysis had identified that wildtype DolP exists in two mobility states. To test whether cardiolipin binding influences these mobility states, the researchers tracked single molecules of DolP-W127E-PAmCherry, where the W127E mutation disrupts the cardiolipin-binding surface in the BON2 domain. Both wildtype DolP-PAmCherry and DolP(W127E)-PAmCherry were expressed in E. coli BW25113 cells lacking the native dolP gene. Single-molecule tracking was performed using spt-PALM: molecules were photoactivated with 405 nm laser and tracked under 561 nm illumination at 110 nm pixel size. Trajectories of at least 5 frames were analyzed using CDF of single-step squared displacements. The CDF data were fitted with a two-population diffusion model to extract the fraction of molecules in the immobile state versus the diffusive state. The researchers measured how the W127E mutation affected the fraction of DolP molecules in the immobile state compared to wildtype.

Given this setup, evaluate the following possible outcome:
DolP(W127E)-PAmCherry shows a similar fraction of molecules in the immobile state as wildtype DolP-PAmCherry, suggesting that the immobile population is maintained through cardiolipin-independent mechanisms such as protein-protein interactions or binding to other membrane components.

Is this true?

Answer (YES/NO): NO